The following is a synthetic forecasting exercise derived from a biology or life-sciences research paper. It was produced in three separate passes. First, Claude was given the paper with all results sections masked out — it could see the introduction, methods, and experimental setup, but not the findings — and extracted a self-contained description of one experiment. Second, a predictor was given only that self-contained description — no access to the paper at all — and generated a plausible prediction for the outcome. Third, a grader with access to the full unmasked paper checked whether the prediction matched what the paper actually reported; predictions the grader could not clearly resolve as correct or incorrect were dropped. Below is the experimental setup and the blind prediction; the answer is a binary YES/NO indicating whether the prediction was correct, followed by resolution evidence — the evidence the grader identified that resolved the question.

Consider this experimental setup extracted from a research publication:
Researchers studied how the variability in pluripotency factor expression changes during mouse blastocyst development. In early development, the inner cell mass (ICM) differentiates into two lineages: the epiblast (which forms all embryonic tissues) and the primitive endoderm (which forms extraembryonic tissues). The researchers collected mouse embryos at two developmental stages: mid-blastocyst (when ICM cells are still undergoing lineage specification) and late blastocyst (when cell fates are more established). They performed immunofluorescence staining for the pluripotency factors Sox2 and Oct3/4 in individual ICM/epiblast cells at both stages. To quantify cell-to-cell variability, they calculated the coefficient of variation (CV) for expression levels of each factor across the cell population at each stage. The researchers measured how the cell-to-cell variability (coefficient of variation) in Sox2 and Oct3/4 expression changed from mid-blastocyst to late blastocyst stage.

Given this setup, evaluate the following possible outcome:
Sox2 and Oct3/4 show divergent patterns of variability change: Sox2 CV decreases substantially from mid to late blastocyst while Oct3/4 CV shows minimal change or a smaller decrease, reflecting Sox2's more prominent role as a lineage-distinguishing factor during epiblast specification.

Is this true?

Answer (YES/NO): NO